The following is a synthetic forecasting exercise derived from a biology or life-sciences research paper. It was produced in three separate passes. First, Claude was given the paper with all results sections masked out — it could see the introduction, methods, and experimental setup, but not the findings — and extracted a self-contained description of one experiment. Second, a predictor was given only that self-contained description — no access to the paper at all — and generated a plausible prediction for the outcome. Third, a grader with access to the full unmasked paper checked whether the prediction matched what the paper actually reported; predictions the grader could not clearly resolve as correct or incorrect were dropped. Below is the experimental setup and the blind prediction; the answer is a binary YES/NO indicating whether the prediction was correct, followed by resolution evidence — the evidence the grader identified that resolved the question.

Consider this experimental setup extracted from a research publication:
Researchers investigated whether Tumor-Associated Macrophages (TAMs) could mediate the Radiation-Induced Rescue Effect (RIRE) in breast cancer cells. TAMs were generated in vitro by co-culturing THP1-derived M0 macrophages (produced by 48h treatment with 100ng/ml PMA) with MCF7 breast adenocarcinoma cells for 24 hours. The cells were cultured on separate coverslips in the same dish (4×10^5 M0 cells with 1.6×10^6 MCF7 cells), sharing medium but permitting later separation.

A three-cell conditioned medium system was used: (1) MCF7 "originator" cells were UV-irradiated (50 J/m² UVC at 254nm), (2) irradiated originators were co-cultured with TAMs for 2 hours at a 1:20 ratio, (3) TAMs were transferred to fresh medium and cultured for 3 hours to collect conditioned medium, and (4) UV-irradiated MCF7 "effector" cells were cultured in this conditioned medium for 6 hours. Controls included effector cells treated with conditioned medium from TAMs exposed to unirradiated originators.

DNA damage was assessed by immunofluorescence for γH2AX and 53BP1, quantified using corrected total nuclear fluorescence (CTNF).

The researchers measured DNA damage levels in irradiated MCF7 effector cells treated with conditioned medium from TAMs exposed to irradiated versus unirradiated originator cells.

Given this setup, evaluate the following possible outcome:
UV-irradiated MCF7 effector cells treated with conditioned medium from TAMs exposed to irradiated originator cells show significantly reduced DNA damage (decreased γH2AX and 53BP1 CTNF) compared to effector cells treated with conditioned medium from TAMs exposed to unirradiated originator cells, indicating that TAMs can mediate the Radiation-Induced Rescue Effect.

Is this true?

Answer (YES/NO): YES